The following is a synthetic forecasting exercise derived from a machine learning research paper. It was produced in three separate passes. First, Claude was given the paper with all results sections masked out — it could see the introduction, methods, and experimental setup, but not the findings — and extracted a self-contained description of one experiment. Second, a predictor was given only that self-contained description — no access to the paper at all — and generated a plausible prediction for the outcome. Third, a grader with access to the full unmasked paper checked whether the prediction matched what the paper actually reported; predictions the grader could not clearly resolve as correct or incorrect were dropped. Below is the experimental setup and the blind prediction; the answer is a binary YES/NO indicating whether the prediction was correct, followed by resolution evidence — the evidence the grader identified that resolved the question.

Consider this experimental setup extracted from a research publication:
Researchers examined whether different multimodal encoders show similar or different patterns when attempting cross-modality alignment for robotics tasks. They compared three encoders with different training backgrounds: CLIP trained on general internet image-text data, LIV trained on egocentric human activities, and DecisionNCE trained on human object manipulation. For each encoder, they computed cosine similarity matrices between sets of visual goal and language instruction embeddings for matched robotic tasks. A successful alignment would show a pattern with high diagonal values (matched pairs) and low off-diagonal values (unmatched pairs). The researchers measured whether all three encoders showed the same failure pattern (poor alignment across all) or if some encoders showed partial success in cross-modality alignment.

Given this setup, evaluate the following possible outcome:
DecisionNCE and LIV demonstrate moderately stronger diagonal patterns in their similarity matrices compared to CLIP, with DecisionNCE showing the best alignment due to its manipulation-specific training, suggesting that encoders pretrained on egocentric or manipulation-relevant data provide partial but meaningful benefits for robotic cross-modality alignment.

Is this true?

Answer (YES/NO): NO